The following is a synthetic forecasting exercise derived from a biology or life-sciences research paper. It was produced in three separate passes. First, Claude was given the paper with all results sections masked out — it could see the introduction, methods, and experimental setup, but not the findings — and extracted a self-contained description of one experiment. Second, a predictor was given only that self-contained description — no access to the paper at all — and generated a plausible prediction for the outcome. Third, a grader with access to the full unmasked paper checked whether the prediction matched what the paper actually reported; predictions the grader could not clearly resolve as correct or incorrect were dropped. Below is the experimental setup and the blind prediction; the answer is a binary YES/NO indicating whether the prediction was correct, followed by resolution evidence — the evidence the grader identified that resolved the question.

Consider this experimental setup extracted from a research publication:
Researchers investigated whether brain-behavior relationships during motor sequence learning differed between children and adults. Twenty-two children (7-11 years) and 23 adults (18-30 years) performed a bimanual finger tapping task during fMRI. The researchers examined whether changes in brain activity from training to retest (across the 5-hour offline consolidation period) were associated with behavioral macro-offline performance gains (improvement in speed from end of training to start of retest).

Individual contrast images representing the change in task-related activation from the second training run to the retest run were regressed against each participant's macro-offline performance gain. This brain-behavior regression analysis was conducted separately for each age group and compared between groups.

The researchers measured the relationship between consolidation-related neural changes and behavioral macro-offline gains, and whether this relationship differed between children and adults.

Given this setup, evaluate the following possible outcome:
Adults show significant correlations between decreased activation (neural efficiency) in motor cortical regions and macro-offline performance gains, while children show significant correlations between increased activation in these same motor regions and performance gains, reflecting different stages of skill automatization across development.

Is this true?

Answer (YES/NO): NO